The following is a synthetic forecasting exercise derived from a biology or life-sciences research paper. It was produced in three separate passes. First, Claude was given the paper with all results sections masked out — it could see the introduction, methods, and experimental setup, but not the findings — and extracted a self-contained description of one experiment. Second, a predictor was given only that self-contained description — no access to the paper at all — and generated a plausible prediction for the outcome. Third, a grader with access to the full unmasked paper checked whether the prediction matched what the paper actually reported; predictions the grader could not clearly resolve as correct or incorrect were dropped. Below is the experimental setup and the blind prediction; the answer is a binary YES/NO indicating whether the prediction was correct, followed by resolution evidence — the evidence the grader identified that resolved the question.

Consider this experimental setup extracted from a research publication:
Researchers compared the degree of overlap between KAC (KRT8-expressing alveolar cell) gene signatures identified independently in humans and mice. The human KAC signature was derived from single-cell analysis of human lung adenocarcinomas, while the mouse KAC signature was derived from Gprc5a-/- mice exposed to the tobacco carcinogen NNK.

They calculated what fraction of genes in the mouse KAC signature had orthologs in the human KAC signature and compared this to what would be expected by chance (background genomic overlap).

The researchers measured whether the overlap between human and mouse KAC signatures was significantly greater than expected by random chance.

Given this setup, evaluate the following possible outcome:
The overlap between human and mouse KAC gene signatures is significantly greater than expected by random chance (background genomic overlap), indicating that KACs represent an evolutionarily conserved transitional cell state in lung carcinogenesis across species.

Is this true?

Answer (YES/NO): YES